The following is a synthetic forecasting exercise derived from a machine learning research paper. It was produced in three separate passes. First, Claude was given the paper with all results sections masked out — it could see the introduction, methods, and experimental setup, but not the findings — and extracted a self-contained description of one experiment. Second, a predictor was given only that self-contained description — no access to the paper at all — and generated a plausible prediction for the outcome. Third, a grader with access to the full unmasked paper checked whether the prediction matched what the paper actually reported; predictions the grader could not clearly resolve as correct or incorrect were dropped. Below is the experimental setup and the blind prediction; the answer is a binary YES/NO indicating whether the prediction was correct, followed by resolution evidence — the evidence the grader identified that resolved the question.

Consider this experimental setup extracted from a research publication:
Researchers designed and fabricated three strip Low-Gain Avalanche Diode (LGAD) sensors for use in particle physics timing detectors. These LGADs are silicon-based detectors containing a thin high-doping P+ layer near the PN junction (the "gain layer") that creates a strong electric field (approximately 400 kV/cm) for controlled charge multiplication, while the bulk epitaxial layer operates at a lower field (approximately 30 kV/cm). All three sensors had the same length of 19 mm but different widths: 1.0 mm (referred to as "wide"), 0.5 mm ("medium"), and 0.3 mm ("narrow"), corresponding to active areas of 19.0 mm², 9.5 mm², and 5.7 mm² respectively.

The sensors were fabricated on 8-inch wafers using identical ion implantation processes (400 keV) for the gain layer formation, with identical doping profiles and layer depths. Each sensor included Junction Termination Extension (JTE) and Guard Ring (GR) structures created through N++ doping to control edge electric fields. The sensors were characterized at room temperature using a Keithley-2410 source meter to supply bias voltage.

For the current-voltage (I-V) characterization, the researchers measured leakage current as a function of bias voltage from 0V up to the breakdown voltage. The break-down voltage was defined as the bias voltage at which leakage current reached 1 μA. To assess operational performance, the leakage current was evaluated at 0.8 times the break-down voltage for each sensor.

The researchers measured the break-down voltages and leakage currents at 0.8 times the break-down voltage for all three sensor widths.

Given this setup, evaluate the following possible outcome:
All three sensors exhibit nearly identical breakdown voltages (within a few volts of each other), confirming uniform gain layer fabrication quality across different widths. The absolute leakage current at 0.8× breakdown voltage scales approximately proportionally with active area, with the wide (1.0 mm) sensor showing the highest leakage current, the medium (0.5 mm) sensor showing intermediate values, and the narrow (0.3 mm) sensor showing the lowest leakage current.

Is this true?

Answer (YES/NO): NO